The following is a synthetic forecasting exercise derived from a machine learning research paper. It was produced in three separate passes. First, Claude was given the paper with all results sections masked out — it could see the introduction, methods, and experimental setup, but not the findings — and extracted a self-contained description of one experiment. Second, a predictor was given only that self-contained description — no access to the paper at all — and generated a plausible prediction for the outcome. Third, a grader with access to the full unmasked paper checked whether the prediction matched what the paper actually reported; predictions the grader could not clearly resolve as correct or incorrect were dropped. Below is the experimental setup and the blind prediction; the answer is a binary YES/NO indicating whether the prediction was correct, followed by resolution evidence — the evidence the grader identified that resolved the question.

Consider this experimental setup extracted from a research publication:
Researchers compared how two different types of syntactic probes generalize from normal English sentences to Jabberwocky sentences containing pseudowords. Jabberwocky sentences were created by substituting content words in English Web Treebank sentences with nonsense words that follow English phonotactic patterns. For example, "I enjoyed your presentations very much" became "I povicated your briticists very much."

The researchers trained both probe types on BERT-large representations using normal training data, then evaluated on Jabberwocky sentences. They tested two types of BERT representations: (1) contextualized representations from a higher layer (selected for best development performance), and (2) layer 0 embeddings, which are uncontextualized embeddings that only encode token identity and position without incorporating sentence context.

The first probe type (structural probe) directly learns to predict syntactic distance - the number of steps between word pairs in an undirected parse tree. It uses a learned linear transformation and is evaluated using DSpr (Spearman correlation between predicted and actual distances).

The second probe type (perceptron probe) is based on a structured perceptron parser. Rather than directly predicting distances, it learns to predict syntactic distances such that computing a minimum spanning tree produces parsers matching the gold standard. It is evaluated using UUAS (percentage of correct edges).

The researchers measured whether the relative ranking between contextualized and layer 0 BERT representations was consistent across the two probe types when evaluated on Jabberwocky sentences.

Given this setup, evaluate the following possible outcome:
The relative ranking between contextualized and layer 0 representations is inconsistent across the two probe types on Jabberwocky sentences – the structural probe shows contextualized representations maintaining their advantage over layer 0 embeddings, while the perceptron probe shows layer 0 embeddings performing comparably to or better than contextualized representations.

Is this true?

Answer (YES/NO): NO